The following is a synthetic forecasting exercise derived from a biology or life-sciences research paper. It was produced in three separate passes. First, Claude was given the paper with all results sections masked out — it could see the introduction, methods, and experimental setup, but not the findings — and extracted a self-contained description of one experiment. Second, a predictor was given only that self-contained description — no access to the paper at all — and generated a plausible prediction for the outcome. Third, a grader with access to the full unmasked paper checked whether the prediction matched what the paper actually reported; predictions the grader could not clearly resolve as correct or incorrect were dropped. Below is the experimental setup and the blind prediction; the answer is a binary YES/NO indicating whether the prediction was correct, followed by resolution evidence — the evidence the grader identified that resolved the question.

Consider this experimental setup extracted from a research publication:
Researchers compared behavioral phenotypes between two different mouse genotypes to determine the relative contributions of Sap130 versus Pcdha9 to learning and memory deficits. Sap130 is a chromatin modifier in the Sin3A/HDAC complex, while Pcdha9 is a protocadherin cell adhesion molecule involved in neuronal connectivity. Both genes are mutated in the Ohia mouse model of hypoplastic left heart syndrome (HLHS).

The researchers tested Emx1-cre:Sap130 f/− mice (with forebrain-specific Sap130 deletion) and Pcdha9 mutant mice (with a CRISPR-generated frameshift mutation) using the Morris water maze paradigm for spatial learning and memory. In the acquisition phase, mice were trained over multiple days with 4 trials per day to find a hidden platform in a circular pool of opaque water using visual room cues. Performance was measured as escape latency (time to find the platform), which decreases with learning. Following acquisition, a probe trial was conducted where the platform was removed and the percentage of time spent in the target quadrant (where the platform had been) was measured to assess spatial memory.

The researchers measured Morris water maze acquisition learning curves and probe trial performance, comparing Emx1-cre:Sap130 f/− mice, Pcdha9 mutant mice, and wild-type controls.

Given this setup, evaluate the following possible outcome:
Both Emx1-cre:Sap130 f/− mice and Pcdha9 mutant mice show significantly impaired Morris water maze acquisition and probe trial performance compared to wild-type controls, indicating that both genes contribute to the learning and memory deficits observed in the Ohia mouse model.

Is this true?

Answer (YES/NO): NO